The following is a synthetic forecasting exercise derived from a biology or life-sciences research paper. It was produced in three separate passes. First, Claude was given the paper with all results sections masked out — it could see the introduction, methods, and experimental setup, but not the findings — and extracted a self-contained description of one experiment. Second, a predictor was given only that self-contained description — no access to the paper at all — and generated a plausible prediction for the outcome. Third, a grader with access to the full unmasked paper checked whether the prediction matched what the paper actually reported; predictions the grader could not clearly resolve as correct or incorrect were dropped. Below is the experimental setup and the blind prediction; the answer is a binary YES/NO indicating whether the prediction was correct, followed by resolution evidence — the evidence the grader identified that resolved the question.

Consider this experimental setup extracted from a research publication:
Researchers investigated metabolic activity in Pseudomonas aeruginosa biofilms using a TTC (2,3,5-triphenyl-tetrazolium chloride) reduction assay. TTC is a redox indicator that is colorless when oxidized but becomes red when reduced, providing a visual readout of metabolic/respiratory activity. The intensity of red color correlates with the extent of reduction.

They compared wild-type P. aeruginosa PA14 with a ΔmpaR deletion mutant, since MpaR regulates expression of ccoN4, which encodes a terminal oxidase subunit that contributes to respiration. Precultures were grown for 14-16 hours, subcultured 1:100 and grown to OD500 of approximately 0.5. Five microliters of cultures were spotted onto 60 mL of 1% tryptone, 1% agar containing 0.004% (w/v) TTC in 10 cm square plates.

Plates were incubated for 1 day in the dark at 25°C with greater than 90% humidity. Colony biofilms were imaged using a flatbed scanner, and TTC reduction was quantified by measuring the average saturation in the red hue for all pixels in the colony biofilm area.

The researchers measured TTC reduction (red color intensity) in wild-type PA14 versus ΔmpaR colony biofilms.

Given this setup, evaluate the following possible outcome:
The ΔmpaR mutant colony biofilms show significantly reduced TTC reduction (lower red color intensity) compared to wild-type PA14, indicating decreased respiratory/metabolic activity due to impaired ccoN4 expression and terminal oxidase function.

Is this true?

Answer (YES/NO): YES